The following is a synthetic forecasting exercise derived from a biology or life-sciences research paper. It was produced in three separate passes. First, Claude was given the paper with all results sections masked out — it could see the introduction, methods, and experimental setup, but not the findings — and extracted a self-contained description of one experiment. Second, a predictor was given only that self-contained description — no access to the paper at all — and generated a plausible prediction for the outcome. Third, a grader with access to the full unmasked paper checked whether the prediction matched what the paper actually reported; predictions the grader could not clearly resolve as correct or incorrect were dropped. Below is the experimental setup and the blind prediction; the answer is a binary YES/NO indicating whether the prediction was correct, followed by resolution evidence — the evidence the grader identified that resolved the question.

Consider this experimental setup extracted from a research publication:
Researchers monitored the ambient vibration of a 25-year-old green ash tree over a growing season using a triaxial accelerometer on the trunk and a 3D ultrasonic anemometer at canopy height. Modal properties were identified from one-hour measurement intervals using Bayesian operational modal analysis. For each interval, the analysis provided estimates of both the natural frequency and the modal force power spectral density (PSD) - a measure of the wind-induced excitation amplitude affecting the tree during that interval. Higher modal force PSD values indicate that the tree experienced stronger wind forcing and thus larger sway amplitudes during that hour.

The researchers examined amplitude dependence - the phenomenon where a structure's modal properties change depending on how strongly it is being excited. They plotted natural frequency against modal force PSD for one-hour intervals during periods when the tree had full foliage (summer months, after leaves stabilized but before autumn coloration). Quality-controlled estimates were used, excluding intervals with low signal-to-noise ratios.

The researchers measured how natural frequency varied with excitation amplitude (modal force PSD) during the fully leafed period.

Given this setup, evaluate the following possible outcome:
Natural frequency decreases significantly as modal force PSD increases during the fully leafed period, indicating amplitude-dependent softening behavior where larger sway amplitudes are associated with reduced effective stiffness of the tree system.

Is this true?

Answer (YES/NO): YES